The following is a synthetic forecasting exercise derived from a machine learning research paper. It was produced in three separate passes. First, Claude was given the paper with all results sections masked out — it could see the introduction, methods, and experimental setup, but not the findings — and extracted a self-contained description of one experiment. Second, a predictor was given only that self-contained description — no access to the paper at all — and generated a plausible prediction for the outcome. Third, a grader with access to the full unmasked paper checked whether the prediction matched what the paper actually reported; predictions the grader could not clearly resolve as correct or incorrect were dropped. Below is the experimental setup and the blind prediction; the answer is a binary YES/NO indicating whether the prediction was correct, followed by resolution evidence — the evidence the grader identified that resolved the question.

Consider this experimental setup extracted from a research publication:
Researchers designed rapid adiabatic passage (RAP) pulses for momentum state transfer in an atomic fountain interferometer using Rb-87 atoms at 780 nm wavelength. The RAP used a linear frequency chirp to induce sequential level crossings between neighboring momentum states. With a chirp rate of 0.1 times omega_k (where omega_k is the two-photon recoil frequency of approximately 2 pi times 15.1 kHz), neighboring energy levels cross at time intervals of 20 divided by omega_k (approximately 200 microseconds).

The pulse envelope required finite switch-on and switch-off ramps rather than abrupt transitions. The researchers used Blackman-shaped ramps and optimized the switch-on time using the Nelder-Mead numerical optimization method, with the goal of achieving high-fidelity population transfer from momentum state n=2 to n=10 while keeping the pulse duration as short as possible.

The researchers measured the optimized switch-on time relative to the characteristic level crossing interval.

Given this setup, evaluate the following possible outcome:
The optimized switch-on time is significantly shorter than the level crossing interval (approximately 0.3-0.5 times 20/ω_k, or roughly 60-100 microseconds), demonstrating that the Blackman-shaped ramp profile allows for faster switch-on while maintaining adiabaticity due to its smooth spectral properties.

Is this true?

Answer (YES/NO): NO